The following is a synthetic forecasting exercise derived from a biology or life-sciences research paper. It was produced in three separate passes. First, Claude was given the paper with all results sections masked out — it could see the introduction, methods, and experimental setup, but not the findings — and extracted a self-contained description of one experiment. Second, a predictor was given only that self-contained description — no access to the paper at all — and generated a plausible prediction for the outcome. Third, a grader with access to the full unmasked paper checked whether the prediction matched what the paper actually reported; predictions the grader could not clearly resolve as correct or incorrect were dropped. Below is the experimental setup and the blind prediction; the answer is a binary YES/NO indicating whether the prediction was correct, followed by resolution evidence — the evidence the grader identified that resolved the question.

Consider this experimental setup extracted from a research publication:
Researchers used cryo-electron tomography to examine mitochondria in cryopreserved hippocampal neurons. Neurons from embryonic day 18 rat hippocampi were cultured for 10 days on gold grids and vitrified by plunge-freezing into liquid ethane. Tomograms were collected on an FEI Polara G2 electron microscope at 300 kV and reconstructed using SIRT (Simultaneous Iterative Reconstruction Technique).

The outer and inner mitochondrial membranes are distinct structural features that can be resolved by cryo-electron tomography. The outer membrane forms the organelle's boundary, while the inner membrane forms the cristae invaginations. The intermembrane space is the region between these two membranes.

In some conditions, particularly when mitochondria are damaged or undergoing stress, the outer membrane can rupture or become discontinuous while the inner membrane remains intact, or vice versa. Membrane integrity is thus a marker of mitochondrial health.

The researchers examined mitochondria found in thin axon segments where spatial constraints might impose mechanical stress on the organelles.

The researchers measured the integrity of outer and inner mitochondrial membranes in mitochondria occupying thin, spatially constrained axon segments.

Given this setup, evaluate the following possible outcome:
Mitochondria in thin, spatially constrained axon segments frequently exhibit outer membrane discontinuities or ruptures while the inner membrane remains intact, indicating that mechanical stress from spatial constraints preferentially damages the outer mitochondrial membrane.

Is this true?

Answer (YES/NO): NO